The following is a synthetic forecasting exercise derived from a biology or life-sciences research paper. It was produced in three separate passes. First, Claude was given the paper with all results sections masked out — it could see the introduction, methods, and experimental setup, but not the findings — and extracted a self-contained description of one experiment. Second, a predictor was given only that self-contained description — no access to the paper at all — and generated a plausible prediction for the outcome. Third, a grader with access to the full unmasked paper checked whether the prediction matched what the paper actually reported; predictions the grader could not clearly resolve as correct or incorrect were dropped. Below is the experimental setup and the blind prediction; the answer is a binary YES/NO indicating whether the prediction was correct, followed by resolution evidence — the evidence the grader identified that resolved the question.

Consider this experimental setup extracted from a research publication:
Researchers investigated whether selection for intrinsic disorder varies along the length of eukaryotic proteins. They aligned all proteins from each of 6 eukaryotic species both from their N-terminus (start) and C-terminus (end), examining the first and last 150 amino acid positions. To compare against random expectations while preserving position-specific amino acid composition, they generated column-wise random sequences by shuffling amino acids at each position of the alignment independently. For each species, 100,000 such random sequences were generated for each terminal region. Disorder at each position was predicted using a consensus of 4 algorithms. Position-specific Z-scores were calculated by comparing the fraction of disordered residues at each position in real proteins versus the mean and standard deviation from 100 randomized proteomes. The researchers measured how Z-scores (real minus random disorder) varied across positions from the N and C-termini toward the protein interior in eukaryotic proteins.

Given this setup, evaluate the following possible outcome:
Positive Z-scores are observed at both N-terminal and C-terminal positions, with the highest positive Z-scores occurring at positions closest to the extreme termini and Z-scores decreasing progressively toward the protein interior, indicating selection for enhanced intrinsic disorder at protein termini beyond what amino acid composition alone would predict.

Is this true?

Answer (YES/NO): NO